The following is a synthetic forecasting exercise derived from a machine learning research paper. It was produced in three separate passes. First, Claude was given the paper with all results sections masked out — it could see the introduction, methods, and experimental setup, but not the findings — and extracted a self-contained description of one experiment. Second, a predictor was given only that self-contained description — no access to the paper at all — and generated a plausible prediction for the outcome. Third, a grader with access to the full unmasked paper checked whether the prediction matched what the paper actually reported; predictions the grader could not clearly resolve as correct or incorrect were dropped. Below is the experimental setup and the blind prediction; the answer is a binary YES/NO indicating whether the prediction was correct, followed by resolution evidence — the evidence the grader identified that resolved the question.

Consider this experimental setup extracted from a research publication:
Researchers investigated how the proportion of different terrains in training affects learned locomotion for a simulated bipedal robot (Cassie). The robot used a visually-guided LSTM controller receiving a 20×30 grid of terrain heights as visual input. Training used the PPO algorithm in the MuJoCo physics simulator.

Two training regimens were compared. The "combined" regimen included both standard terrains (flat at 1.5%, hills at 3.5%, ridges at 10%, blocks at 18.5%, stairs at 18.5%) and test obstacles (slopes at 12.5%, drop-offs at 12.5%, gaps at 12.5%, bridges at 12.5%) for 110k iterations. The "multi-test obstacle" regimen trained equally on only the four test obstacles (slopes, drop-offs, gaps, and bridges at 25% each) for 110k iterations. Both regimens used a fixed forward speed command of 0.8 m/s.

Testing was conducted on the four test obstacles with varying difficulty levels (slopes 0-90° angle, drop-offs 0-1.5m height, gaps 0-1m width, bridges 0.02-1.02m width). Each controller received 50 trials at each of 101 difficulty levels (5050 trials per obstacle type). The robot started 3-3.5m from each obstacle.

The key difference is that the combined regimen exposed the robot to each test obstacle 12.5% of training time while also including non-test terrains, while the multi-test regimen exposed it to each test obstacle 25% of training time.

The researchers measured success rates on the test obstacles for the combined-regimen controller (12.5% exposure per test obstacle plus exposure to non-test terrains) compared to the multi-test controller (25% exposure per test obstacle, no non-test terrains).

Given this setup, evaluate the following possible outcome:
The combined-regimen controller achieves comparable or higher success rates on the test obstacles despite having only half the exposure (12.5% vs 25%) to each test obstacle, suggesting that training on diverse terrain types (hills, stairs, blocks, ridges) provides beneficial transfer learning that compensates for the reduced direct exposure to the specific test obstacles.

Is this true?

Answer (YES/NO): NO